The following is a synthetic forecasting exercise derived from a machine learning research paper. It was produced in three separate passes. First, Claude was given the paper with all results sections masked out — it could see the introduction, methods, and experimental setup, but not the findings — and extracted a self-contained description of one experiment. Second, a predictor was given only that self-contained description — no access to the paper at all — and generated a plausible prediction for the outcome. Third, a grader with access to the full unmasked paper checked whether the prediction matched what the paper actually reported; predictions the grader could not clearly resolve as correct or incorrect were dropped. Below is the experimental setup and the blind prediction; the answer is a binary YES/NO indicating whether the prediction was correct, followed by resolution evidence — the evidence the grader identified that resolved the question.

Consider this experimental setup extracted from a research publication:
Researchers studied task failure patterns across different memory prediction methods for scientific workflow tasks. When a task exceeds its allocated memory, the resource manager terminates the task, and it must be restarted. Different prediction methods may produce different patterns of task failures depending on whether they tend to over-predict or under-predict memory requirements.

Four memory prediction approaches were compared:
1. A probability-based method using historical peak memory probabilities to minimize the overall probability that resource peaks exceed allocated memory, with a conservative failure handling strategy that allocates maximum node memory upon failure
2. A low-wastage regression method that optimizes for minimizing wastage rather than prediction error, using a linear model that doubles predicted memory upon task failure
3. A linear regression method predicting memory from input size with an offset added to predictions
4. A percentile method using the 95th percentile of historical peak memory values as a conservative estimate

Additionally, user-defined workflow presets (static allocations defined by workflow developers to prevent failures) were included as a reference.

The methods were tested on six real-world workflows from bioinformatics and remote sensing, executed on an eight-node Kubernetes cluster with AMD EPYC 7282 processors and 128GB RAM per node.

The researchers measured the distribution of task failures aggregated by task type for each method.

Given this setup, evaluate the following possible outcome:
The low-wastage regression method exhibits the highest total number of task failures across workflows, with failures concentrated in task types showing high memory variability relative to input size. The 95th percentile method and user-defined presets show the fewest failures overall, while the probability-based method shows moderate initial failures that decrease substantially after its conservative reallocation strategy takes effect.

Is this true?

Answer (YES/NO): NO